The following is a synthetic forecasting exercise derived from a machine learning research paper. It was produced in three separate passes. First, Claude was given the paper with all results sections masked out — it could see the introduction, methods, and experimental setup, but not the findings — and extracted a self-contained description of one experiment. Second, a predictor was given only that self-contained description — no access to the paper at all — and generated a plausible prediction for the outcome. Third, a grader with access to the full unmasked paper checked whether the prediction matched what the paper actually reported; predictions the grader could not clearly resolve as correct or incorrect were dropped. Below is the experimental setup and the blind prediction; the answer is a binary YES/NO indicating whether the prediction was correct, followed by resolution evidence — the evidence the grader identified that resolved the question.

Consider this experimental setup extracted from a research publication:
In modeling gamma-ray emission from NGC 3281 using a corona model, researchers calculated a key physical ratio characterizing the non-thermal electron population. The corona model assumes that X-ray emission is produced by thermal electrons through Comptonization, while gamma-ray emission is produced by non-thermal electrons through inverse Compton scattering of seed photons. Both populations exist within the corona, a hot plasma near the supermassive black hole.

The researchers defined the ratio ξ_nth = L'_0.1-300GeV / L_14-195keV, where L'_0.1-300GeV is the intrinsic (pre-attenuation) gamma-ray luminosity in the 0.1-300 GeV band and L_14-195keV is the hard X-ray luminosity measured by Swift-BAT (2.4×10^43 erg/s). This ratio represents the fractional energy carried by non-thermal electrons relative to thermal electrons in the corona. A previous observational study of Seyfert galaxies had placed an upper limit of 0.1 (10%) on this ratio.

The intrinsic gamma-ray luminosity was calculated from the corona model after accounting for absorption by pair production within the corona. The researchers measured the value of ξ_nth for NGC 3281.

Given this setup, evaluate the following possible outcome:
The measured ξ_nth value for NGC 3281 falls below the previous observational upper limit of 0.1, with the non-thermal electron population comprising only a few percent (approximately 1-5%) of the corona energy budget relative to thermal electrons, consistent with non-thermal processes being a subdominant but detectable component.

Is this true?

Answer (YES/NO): NO